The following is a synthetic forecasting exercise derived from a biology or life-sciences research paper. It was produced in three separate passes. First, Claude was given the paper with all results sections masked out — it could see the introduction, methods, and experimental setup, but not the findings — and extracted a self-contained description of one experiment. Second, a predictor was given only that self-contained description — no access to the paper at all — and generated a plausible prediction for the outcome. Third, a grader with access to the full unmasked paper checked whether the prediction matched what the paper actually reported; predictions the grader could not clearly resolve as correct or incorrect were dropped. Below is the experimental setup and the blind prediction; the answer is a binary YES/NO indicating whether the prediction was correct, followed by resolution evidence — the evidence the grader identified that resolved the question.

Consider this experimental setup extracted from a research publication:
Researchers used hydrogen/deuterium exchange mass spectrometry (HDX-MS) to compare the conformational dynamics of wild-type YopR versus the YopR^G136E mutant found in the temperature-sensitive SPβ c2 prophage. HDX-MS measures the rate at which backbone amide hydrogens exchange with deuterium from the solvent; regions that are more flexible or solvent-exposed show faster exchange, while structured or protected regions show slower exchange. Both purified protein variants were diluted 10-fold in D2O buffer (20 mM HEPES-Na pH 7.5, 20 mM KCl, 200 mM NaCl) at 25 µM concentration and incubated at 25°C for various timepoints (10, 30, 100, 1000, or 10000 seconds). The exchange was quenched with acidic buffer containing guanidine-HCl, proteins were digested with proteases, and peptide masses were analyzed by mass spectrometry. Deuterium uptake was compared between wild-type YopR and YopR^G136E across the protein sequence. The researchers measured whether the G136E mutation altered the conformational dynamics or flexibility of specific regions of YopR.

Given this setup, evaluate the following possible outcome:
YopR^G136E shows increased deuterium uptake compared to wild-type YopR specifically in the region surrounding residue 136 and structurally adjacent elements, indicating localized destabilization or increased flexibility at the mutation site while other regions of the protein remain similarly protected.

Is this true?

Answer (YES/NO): NO